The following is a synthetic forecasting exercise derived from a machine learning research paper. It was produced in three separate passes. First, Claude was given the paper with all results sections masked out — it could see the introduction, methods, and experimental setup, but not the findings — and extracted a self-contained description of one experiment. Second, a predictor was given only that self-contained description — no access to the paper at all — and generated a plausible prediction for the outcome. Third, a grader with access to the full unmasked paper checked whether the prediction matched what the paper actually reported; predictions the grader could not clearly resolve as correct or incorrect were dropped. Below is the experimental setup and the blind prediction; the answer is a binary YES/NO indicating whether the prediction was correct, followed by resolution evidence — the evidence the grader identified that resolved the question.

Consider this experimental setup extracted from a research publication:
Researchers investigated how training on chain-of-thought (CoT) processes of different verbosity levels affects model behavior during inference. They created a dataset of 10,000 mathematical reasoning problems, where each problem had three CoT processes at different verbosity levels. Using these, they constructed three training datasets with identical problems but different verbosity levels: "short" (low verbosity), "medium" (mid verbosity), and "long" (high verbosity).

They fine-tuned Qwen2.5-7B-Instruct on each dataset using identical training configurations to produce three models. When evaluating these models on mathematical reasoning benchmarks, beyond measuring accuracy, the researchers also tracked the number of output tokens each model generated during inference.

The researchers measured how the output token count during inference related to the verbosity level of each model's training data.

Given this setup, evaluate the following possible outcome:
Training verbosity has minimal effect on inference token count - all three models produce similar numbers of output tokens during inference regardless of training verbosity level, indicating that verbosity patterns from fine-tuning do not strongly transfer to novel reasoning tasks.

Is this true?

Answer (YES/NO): NO